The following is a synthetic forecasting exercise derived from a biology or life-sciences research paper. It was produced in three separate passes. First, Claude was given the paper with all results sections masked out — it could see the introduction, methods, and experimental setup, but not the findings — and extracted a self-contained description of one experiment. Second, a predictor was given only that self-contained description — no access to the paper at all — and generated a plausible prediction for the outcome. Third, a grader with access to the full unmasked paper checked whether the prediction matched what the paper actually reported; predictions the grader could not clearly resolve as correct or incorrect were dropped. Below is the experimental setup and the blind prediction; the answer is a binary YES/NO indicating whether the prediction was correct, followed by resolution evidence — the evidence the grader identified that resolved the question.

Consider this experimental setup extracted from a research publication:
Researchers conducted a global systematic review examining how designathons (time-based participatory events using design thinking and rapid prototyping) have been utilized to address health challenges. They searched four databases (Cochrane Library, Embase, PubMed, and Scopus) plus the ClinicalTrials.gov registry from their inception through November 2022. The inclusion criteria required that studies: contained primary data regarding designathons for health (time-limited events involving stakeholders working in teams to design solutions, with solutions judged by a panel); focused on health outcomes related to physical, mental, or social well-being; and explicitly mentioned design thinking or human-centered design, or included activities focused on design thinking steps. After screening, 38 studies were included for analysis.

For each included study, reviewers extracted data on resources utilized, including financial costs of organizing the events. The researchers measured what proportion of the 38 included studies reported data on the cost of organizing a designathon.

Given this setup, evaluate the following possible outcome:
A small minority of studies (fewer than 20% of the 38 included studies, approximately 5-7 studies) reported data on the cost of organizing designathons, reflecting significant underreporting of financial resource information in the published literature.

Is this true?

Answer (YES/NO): NO